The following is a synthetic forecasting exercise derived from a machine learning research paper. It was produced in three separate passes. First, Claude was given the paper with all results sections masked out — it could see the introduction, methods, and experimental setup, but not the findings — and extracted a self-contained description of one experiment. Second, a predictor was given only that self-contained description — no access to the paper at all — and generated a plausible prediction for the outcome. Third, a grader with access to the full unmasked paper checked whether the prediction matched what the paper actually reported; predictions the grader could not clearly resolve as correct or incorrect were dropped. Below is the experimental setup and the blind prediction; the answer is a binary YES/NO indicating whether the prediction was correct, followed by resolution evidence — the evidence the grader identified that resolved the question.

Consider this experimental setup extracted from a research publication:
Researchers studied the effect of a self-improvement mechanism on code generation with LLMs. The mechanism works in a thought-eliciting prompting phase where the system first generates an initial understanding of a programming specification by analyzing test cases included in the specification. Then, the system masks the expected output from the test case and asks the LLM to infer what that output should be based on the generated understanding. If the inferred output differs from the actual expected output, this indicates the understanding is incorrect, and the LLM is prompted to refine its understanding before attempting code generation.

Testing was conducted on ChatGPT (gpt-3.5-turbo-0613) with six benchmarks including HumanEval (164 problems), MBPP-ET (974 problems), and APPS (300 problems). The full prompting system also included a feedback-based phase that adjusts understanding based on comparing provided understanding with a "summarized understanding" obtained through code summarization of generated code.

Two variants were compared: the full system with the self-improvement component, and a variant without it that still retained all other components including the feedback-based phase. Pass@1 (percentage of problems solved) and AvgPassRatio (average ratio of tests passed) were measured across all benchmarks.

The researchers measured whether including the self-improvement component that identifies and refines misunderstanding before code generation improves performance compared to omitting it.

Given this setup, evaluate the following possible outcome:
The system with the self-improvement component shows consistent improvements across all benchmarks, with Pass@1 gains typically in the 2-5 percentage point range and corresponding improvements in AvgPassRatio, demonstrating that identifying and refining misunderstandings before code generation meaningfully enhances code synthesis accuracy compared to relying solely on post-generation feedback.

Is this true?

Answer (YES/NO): NO